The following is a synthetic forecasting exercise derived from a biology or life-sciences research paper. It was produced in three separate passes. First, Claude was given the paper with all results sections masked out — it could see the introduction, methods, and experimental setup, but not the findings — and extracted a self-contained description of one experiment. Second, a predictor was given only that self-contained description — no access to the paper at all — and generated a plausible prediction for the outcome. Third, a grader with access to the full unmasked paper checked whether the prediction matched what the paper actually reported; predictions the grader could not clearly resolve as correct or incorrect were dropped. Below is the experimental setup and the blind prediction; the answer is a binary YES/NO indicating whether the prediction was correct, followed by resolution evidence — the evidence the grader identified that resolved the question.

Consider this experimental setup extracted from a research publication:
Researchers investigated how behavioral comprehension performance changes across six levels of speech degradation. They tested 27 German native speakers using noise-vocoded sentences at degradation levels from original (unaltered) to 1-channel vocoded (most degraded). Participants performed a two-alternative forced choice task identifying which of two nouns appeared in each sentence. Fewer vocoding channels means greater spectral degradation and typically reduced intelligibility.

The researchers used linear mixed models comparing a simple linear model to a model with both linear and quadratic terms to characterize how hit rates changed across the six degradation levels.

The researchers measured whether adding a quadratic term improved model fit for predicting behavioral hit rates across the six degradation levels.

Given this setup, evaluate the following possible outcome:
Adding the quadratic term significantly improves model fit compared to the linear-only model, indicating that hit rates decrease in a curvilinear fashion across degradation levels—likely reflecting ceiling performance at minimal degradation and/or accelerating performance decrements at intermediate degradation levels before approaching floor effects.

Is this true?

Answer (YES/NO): NO